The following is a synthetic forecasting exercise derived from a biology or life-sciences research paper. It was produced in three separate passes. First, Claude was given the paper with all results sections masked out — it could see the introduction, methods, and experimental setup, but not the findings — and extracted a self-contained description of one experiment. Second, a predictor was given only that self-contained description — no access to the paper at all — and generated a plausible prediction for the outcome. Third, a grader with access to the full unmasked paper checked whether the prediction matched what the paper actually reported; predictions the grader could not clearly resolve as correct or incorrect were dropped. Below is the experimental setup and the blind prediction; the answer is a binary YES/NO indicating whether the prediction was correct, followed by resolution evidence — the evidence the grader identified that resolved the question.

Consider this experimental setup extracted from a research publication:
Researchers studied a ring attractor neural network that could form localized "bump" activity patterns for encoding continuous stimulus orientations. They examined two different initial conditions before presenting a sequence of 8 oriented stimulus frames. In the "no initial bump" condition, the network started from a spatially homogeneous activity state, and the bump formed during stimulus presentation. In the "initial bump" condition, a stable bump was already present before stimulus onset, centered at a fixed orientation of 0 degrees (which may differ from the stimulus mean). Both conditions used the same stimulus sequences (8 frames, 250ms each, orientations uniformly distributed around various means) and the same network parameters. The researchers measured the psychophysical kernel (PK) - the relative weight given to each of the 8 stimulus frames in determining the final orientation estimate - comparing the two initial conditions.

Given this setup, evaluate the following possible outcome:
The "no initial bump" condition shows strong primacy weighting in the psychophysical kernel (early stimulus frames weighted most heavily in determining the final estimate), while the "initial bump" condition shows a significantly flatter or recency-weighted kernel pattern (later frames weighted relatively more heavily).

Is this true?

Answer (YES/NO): NO